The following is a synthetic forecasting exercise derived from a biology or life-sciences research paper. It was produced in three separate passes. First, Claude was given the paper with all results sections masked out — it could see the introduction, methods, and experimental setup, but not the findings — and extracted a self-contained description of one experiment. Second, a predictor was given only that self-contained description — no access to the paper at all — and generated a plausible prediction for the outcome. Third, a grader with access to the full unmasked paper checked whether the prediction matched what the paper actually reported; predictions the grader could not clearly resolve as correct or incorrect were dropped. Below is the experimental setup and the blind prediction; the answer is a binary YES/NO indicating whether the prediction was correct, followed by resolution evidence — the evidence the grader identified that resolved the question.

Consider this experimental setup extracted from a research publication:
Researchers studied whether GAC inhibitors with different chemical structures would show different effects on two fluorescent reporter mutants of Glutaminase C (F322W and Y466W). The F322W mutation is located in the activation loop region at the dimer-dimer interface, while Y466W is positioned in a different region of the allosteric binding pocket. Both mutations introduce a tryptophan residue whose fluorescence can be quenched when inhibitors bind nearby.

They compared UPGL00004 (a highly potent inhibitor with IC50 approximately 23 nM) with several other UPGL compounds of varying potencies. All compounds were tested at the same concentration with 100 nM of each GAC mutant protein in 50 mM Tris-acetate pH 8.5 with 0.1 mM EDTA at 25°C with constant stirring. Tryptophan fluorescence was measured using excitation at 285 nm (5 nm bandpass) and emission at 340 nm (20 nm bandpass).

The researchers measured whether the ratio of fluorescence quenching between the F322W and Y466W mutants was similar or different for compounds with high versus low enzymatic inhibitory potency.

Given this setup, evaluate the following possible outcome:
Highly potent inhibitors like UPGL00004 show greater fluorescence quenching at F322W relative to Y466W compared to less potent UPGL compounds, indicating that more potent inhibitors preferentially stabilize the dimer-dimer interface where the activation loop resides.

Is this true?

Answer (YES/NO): NO